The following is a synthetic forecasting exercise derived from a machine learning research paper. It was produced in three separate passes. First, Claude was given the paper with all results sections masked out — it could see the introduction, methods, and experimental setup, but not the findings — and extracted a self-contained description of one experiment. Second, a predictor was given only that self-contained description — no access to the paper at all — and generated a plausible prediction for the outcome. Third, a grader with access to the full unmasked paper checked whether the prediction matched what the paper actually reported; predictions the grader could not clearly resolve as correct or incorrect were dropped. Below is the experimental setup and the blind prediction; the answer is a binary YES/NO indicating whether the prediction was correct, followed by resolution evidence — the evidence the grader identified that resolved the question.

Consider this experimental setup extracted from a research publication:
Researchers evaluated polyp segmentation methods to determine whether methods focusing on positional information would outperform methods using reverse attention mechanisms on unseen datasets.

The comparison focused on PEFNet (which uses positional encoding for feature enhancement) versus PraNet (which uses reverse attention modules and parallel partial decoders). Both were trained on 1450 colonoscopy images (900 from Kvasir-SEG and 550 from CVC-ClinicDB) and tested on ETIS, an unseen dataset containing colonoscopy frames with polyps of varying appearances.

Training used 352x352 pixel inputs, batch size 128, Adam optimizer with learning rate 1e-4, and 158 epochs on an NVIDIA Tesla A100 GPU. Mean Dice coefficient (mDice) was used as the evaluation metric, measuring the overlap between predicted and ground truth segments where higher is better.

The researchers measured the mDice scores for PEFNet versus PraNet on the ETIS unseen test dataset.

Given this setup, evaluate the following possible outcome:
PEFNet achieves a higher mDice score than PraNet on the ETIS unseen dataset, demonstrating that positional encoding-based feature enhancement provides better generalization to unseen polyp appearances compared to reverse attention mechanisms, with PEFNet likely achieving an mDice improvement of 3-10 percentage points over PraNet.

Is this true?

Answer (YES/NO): NO